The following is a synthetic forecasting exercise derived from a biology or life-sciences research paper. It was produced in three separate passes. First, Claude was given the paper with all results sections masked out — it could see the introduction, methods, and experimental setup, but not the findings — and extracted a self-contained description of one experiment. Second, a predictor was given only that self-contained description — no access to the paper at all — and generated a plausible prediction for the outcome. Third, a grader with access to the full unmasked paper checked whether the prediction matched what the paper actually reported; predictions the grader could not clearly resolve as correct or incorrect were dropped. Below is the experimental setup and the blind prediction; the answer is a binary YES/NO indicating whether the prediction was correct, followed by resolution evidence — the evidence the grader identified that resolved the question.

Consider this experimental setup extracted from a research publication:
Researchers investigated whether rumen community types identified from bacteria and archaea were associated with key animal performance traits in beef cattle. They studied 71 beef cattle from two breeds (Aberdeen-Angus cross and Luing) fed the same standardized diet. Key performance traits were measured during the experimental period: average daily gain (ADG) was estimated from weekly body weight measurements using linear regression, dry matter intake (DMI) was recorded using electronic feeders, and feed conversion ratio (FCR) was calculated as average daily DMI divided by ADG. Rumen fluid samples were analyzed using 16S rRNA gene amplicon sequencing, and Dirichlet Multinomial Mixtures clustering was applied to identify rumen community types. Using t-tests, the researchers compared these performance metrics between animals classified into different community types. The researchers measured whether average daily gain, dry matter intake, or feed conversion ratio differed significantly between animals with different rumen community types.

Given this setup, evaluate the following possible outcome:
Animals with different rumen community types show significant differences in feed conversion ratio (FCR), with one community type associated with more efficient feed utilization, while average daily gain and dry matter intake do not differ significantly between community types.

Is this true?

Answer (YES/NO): NO